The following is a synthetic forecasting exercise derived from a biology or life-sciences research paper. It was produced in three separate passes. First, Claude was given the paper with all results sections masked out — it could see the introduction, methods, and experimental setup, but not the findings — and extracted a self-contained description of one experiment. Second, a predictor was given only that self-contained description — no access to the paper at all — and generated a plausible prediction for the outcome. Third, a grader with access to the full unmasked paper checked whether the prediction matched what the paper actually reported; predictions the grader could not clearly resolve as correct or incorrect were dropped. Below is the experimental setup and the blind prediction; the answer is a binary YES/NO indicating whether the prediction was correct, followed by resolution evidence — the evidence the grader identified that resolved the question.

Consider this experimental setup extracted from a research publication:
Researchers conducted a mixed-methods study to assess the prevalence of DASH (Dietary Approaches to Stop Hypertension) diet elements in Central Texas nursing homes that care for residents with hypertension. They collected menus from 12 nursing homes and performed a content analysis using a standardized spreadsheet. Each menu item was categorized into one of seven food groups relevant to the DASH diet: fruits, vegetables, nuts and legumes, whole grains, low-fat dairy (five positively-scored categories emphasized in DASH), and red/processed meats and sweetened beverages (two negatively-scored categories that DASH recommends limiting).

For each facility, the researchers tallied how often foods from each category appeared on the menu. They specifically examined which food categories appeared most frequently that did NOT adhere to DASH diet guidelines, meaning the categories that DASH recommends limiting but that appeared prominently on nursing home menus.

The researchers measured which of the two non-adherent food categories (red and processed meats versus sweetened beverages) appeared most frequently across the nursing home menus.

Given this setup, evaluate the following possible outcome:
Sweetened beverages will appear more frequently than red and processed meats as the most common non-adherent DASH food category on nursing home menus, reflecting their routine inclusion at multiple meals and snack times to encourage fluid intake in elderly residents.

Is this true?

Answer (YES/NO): NO